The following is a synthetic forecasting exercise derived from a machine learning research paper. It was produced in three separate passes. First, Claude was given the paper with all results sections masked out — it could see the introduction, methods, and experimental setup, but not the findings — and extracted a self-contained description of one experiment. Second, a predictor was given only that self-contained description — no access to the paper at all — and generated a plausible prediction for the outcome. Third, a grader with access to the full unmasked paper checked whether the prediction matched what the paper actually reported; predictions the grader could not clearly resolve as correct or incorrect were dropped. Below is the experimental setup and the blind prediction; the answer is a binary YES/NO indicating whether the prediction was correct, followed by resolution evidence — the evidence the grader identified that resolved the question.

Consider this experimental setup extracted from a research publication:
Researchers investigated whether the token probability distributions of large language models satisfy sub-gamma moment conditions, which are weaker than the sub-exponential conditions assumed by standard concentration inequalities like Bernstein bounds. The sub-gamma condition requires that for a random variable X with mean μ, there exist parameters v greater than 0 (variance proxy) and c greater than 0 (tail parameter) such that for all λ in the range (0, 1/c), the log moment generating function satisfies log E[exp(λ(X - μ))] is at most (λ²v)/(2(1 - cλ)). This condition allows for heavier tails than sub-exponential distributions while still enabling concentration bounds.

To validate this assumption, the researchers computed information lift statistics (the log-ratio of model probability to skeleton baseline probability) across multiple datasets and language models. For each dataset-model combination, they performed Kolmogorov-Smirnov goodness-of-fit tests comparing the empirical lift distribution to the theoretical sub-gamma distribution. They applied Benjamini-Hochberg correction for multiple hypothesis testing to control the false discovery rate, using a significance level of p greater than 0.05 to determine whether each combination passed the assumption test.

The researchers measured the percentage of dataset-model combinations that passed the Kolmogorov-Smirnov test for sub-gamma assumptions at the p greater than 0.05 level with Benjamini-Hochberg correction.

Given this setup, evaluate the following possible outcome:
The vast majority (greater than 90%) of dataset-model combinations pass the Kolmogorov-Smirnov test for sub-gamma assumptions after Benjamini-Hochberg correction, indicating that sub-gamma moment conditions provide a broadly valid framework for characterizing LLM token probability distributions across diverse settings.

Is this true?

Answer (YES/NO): NO